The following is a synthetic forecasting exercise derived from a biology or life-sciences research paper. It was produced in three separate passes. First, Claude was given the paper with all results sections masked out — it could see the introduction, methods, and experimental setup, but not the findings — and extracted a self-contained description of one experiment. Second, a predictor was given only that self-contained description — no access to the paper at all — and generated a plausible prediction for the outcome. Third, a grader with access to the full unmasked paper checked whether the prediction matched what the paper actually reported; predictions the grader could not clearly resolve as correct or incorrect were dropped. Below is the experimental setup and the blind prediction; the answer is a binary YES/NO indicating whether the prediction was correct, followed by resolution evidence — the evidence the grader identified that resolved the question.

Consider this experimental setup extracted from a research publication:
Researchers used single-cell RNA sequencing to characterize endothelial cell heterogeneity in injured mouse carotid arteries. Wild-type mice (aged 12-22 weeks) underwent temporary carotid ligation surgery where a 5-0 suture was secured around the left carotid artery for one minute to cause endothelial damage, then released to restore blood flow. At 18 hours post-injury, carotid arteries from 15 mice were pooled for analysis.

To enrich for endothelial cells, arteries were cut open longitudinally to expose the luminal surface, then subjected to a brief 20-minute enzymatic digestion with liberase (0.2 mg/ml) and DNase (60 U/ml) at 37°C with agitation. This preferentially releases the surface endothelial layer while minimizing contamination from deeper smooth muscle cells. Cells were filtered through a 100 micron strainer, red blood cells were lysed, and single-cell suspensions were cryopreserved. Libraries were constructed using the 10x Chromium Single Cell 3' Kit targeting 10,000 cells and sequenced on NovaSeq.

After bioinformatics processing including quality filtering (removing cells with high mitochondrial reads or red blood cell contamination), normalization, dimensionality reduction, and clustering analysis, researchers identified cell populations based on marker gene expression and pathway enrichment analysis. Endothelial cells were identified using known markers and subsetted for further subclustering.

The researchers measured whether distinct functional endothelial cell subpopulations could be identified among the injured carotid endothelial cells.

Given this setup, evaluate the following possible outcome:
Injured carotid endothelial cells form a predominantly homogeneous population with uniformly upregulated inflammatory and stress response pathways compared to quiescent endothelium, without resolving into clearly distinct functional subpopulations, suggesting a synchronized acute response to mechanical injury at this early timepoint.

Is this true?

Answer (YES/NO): NO